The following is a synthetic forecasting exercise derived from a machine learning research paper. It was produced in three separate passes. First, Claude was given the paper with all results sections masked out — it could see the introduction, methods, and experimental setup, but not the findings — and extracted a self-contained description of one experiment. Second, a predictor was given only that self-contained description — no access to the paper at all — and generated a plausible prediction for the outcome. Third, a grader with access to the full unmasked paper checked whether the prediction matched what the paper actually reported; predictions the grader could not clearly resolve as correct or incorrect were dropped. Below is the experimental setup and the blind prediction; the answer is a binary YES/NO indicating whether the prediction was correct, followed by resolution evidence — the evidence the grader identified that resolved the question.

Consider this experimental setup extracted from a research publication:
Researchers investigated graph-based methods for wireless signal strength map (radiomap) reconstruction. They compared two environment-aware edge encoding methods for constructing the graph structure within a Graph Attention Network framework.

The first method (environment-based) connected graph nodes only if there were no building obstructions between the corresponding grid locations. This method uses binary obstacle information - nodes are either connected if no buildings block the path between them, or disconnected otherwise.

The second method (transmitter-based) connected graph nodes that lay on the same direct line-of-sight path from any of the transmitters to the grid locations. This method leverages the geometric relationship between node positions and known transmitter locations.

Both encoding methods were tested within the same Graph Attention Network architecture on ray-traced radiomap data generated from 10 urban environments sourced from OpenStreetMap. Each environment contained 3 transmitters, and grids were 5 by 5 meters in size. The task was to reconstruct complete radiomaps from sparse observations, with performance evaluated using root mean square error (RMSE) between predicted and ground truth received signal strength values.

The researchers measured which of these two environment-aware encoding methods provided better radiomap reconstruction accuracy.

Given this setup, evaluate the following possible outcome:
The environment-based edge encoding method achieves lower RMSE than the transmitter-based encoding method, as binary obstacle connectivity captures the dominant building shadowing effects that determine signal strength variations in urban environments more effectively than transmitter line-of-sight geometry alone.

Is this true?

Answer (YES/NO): YES